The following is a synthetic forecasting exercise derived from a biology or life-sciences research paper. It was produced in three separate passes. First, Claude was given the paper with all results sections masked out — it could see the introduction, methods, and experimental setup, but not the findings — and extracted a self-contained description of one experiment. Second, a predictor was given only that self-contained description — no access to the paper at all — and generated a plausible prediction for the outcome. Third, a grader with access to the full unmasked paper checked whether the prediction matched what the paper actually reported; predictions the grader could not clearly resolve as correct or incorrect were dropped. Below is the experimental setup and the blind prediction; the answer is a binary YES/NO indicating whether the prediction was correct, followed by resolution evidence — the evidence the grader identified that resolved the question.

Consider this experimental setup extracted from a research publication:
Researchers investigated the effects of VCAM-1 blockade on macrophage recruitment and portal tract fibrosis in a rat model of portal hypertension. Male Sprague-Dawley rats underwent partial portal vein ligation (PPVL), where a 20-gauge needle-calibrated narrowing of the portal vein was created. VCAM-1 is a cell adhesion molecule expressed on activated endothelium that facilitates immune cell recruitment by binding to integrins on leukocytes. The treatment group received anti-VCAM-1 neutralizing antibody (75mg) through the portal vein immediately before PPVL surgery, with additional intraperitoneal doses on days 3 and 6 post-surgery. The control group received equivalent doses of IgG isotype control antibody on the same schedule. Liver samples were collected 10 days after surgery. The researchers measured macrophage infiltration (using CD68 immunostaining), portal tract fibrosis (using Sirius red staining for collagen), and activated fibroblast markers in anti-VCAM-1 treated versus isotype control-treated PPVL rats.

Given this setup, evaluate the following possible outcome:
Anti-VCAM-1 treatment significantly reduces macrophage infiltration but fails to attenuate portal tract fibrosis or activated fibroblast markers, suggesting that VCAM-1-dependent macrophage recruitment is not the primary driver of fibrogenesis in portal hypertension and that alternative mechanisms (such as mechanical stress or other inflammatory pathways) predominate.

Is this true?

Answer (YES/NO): NO